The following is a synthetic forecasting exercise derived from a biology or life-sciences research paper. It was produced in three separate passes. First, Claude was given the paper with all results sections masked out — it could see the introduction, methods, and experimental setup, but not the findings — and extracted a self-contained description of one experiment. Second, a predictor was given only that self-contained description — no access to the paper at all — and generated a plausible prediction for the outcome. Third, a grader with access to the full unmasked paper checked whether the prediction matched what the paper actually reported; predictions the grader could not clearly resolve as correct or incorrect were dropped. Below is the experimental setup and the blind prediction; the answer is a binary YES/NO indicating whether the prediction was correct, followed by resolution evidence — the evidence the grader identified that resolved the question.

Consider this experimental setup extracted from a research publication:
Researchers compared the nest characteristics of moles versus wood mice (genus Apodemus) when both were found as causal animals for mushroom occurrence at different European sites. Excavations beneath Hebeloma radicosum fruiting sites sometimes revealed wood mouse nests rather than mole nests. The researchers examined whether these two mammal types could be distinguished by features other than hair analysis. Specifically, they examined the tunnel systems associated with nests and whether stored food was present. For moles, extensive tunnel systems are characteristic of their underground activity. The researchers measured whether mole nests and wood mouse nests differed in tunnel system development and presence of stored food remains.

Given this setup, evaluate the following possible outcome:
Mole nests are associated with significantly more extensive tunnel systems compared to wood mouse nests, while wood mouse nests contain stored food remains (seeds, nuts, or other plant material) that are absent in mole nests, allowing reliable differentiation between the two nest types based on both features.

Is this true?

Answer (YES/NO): YES